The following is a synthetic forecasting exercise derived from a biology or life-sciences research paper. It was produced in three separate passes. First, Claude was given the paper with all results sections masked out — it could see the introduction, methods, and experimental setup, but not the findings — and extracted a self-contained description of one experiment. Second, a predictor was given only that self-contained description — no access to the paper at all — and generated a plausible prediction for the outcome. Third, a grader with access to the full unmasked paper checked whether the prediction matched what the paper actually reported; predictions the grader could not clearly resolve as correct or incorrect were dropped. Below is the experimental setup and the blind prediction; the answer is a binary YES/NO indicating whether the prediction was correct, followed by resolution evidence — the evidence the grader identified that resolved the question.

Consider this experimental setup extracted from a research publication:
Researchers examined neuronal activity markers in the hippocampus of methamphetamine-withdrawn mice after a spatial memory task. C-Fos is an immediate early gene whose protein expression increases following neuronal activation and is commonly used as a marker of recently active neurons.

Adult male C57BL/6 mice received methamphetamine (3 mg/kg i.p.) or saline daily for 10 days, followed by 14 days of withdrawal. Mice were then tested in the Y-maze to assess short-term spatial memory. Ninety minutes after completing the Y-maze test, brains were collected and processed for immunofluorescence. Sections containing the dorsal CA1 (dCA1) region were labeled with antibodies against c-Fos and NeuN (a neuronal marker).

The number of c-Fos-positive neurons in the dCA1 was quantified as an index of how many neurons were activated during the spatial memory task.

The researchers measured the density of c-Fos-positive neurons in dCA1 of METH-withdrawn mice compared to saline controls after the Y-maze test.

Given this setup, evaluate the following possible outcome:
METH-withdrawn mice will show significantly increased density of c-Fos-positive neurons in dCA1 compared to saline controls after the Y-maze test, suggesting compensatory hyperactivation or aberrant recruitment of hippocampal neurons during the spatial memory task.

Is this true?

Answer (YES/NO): YES